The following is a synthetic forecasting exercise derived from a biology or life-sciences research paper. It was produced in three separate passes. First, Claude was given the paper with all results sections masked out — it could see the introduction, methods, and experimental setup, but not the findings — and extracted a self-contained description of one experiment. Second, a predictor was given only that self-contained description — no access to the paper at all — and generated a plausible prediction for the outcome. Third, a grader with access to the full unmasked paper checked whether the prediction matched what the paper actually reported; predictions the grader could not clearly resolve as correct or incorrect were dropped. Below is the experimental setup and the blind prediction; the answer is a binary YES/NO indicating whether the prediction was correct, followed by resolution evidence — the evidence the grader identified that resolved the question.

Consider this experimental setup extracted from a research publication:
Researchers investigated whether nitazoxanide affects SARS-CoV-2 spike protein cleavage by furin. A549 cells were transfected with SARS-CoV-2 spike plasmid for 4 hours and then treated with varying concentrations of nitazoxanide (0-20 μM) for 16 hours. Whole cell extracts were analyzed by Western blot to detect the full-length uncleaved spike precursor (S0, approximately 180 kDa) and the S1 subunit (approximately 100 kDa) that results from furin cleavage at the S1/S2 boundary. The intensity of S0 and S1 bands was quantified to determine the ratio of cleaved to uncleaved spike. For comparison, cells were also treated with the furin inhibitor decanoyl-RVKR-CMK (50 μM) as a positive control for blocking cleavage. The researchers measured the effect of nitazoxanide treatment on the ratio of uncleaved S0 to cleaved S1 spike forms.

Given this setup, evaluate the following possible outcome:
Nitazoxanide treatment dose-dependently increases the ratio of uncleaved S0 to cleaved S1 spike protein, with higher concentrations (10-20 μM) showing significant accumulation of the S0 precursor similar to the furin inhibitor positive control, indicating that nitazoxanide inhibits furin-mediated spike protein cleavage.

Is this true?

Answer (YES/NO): NO